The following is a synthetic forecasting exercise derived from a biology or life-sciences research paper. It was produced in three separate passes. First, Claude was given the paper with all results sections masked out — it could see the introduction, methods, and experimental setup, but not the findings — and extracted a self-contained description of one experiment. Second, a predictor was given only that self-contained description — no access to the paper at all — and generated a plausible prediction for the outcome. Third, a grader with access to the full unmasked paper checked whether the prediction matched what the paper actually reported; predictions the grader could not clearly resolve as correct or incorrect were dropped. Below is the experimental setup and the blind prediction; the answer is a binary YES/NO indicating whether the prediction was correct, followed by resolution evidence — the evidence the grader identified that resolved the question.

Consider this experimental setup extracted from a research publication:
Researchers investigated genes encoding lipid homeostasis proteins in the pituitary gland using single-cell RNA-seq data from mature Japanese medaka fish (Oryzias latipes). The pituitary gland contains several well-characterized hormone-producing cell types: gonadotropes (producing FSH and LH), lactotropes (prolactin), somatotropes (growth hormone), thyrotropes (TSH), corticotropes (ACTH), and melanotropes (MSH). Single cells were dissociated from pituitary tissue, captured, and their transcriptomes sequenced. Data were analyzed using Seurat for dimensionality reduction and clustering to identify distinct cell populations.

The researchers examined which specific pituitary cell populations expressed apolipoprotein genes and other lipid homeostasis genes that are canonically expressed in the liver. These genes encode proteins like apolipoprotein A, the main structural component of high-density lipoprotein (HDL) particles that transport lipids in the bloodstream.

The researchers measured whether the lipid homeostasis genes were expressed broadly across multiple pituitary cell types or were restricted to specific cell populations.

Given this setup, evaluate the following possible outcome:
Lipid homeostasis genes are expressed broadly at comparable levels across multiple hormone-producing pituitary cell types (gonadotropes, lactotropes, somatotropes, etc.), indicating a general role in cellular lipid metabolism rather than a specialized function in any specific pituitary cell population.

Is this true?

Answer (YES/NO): NO